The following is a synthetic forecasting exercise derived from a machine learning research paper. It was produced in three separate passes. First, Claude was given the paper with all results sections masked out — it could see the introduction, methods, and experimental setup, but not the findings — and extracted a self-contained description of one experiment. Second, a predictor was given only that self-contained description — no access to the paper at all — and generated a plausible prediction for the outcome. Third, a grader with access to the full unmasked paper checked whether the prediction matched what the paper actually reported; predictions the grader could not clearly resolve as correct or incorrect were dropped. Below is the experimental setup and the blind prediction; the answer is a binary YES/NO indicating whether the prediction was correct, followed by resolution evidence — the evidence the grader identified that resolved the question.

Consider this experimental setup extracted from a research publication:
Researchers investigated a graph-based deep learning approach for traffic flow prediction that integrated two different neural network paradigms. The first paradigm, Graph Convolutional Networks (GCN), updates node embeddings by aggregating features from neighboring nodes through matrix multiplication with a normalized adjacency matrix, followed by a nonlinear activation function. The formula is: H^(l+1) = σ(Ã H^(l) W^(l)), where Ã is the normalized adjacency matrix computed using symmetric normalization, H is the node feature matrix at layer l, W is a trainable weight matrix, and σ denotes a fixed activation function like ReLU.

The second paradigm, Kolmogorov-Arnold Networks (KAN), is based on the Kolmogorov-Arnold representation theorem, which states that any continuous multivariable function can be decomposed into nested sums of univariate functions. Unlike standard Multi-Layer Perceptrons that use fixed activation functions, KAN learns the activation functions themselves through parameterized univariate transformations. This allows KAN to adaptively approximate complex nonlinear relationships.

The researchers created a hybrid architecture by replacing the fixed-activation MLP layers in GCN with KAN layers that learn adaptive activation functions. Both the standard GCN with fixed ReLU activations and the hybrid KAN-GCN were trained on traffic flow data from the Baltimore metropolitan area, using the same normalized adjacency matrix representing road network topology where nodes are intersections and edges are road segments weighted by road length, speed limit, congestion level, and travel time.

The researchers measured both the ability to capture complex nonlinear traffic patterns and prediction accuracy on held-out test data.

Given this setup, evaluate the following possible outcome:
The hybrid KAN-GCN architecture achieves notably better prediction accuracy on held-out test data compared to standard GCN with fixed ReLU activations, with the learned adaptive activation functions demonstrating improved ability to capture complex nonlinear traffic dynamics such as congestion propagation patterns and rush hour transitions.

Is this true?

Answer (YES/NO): NO